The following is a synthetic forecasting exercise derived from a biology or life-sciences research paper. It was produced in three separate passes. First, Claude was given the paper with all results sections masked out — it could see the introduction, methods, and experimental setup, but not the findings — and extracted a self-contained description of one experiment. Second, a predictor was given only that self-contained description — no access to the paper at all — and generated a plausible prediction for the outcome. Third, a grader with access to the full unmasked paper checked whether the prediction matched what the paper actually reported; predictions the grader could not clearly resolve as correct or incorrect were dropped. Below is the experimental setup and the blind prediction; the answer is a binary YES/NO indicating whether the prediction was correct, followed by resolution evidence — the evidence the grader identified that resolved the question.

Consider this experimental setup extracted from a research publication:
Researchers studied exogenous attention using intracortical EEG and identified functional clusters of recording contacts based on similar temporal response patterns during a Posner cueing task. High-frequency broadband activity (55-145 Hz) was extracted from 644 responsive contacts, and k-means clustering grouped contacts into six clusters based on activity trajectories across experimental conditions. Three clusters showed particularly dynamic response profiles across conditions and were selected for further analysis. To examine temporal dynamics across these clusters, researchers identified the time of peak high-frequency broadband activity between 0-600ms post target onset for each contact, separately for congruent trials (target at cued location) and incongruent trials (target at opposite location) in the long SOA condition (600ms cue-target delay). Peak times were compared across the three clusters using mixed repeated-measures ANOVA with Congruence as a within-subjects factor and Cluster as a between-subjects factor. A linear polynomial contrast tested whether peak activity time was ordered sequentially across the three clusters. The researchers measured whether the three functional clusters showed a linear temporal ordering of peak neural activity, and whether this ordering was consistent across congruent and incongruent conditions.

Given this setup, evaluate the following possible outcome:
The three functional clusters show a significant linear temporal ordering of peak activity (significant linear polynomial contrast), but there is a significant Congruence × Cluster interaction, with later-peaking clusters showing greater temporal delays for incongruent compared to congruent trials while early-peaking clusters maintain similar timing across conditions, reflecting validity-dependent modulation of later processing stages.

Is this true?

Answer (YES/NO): NO